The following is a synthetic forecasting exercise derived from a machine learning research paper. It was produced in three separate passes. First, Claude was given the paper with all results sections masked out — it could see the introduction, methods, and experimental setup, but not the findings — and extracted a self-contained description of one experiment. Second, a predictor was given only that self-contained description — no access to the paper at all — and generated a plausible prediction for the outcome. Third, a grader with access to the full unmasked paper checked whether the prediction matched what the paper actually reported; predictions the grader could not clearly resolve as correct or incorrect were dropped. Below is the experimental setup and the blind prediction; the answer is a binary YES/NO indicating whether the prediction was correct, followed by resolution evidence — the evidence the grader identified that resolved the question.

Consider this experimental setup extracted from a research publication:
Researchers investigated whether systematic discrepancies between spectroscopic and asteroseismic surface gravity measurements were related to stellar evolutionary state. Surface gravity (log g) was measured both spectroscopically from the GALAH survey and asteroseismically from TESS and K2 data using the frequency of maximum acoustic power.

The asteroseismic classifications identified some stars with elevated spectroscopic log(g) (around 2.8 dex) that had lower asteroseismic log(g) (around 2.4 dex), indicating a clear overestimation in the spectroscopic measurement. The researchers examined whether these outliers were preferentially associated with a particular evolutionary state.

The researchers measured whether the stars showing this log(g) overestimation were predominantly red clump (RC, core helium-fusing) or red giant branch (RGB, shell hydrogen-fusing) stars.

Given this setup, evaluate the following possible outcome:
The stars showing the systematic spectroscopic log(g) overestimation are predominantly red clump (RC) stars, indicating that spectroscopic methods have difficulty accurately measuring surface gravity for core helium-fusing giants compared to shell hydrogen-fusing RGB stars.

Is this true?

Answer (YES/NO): YES